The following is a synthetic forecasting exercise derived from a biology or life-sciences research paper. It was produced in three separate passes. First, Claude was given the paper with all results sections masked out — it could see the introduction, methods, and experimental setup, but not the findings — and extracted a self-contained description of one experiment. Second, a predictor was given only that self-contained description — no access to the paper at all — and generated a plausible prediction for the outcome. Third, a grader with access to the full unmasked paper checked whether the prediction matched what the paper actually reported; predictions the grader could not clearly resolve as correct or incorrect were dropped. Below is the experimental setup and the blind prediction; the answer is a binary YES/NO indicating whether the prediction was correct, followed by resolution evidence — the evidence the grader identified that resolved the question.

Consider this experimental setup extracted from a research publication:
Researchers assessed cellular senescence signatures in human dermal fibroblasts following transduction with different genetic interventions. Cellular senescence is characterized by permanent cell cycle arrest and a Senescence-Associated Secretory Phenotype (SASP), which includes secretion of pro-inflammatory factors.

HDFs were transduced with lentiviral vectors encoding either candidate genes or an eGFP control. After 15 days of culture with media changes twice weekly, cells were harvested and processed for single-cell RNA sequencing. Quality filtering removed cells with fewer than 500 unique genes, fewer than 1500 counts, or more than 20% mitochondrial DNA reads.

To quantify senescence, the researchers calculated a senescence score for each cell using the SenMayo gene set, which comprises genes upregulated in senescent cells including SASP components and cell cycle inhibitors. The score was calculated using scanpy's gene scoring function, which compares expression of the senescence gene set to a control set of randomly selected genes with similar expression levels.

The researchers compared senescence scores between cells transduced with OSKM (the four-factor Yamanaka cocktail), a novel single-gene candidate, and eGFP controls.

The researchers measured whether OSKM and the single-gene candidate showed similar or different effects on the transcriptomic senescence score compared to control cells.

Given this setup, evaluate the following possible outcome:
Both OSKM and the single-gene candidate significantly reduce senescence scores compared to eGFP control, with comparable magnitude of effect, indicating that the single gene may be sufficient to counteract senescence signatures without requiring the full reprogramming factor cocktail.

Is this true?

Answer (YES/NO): NO